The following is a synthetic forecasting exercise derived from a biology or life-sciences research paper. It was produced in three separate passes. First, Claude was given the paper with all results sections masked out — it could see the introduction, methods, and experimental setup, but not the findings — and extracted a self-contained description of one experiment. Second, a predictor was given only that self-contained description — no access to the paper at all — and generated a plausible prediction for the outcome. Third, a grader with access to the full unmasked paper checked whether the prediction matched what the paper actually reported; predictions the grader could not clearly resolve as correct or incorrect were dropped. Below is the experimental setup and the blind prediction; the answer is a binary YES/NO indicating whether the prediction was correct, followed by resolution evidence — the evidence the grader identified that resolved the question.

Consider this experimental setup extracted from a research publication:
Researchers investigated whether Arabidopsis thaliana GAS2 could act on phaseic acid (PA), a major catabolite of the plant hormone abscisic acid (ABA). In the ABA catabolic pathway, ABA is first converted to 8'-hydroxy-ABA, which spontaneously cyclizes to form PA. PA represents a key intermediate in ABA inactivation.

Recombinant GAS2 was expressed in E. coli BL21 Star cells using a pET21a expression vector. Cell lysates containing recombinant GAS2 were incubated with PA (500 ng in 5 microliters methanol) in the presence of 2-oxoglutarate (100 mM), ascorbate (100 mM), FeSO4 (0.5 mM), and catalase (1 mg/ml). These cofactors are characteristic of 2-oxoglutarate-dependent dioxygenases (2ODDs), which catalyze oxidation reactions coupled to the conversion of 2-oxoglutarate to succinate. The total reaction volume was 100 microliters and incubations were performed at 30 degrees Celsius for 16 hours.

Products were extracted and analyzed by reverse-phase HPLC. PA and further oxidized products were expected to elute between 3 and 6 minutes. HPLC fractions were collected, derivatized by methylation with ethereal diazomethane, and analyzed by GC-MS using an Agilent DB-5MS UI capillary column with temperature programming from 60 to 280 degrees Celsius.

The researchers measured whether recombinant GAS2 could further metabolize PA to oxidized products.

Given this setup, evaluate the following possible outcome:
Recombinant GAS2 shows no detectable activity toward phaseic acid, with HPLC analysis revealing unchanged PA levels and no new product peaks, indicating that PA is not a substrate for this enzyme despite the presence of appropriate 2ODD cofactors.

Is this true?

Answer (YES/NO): NO